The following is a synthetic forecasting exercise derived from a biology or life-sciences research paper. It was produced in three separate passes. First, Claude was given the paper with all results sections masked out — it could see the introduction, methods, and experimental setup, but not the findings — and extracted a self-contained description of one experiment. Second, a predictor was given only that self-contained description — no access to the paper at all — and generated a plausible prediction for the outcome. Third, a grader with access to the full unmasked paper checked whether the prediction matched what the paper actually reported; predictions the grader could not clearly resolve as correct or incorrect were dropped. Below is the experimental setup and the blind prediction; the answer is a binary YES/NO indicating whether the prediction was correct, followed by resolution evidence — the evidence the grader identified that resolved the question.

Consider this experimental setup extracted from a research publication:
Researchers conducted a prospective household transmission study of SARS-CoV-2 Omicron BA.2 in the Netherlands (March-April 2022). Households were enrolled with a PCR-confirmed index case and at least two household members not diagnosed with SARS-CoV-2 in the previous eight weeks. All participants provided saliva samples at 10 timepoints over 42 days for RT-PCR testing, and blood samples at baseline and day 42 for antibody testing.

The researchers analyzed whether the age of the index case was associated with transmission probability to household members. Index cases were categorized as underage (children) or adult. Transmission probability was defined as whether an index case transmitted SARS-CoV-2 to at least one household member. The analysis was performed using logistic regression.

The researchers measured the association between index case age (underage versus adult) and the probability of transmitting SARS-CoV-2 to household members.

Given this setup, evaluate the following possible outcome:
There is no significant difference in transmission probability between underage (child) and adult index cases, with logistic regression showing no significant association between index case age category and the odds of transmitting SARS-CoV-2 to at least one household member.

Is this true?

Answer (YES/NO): NO